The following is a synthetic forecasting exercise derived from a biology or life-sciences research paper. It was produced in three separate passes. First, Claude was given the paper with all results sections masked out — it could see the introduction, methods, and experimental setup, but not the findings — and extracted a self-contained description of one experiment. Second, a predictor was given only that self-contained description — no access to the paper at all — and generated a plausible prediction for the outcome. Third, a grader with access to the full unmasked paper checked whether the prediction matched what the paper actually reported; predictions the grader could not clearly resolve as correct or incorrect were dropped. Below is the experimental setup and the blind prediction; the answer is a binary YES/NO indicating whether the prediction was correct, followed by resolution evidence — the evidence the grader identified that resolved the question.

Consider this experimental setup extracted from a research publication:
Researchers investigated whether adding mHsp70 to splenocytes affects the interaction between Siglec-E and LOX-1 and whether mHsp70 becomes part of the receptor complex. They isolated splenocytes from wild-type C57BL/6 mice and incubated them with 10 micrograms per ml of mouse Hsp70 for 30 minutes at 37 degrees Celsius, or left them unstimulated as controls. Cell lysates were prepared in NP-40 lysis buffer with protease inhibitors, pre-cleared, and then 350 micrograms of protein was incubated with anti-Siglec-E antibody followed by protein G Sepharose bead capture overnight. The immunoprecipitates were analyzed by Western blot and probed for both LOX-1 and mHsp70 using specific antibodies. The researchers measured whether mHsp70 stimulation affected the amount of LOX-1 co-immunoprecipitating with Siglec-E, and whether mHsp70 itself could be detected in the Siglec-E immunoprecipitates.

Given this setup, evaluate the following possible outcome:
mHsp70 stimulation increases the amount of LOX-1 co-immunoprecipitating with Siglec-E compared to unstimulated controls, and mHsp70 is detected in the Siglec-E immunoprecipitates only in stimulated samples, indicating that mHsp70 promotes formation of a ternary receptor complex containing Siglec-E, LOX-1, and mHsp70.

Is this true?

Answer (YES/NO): NO